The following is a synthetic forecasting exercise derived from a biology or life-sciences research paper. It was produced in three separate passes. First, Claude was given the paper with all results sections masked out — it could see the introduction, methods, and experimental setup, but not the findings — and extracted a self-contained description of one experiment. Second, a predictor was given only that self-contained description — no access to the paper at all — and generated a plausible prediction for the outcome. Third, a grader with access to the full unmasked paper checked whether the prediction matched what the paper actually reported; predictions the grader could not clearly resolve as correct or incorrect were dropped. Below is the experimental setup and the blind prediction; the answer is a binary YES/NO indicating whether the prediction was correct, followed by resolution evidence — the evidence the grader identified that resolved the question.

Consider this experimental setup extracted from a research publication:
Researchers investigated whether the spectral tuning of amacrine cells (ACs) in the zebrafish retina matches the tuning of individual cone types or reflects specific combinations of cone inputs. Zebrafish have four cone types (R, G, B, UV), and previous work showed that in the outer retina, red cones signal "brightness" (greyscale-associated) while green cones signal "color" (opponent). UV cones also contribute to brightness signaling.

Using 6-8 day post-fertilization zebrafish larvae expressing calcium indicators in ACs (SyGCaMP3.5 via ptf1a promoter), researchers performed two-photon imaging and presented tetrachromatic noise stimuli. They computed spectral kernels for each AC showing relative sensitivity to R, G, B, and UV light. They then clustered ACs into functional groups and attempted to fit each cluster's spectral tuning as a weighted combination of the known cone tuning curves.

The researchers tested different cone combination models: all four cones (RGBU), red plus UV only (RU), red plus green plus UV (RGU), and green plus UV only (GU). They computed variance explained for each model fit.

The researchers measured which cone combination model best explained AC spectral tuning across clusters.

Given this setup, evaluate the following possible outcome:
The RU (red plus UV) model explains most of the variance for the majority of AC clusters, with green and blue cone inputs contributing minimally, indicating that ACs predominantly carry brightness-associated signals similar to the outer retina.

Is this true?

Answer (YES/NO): NO